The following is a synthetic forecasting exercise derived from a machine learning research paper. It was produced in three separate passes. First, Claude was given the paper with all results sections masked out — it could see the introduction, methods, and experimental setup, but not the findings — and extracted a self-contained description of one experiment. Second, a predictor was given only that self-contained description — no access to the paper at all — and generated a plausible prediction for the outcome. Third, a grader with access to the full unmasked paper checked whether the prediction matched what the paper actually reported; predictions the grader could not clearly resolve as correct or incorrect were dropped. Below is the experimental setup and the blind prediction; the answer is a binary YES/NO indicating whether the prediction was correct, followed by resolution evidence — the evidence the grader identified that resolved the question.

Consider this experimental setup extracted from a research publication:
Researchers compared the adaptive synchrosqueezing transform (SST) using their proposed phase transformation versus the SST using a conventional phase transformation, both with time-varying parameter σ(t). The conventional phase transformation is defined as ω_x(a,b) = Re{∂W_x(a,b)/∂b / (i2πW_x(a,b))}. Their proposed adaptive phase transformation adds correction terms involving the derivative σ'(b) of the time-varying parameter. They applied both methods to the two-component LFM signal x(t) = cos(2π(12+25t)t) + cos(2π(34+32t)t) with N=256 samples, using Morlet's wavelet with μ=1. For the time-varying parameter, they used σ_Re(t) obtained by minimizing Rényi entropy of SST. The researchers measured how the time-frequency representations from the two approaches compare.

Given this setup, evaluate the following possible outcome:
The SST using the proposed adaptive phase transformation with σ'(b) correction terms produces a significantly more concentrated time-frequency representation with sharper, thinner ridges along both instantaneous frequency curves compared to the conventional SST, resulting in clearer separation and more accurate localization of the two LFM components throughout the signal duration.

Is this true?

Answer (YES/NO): NO